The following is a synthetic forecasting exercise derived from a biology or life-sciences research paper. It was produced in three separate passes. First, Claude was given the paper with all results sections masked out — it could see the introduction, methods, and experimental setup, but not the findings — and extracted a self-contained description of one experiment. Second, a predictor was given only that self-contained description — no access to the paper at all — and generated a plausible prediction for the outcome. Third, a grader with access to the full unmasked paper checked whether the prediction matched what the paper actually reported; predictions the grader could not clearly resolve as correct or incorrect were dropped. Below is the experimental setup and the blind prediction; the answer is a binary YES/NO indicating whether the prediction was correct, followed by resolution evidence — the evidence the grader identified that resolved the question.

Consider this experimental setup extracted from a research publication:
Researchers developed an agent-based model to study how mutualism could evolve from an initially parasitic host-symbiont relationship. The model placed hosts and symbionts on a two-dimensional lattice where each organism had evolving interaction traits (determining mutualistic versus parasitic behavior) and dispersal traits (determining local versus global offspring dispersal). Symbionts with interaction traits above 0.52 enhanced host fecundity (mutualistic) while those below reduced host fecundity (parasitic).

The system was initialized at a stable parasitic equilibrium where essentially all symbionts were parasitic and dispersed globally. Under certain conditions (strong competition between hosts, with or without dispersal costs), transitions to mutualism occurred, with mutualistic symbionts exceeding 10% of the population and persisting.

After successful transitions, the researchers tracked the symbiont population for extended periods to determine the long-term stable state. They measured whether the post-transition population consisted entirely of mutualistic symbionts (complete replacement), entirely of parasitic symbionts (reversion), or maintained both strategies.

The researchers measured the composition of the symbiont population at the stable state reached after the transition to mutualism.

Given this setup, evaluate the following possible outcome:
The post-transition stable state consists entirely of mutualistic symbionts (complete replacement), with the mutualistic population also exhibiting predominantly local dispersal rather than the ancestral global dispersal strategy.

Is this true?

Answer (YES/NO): NO